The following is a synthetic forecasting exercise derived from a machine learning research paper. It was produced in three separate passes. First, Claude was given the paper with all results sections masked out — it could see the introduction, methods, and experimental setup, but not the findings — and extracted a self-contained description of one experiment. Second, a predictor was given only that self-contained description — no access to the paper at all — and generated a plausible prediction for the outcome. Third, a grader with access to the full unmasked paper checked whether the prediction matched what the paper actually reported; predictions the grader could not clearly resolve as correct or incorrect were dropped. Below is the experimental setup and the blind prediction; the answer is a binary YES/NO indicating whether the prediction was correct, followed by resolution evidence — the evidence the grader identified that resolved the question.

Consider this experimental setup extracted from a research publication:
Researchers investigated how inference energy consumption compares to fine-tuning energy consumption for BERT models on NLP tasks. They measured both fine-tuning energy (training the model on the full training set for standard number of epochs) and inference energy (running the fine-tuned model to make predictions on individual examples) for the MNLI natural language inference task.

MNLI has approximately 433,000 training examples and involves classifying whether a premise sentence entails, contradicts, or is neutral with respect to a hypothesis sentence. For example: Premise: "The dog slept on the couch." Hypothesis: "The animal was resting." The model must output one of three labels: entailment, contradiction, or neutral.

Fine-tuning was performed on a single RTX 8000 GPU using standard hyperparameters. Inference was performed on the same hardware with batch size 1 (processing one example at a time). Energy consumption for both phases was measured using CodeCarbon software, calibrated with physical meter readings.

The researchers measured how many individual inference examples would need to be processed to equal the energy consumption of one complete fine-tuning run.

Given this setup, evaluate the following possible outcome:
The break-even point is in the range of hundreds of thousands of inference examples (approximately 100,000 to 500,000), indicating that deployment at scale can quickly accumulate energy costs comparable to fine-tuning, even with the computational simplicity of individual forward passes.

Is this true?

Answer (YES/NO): YES